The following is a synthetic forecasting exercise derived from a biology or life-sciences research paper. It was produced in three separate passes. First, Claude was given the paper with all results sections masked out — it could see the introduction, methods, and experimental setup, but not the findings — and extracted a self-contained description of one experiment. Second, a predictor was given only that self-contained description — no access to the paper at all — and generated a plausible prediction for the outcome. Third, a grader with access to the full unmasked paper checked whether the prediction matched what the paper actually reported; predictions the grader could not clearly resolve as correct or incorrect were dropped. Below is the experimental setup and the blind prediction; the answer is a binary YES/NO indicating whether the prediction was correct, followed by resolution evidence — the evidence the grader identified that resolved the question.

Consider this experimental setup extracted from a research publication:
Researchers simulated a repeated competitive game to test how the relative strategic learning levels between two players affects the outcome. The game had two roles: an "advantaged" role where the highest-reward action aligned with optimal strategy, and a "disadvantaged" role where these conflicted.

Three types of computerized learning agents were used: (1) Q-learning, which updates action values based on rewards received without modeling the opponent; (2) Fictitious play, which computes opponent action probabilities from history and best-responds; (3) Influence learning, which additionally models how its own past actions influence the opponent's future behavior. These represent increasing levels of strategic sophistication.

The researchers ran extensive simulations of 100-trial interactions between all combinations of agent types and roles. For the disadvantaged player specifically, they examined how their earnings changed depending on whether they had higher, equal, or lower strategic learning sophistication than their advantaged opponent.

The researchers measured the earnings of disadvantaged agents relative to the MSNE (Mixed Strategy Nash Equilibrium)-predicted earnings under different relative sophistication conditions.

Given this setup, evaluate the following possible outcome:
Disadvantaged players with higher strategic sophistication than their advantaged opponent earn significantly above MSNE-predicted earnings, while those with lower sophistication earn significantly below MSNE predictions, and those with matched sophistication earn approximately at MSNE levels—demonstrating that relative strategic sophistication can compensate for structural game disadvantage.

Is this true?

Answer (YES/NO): NO